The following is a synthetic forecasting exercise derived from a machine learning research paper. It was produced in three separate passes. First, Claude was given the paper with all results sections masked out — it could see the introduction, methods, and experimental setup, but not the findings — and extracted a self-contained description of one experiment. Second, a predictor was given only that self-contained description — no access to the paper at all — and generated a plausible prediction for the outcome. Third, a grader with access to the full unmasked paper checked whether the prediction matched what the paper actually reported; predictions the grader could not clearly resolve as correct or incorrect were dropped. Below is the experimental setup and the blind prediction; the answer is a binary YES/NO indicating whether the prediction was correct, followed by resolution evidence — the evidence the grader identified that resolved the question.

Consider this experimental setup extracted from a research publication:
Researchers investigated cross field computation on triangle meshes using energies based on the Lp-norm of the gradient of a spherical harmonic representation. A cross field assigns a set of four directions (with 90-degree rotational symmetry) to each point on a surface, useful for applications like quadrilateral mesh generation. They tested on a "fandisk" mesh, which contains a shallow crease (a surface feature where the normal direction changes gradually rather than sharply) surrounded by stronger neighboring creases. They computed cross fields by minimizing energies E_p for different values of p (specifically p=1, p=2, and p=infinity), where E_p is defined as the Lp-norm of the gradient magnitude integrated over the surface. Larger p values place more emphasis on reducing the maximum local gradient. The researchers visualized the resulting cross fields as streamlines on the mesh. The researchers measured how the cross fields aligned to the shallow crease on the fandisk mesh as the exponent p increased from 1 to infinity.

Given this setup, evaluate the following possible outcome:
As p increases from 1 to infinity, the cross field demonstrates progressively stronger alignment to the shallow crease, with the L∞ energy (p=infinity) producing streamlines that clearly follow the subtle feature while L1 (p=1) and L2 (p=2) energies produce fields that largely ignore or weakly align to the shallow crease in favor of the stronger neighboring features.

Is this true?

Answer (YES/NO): NO